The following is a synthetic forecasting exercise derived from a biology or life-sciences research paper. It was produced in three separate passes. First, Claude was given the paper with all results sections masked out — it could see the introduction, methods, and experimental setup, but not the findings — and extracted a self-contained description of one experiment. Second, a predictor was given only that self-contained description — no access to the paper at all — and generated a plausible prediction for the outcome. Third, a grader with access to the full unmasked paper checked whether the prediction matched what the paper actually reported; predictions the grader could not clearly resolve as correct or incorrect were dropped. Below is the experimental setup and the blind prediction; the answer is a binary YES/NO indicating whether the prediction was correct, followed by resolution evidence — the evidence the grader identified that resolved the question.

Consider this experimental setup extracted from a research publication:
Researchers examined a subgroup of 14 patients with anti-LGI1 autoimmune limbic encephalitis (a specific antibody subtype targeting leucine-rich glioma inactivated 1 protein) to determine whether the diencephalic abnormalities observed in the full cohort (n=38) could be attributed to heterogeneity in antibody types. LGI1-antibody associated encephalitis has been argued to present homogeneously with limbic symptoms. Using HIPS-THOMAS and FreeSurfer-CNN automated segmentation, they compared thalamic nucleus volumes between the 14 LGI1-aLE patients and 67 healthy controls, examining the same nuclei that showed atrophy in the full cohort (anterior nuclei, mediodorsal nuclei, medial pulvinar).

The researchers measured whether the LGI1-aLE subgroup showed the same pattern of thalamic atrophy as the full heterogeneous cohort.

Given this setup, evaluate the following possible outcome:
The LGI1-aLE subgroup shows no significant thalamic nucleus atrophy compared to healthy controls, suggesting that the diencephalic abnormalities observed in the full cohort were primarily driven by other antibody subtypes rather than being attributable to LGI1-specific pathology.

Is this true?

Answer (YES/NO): NO